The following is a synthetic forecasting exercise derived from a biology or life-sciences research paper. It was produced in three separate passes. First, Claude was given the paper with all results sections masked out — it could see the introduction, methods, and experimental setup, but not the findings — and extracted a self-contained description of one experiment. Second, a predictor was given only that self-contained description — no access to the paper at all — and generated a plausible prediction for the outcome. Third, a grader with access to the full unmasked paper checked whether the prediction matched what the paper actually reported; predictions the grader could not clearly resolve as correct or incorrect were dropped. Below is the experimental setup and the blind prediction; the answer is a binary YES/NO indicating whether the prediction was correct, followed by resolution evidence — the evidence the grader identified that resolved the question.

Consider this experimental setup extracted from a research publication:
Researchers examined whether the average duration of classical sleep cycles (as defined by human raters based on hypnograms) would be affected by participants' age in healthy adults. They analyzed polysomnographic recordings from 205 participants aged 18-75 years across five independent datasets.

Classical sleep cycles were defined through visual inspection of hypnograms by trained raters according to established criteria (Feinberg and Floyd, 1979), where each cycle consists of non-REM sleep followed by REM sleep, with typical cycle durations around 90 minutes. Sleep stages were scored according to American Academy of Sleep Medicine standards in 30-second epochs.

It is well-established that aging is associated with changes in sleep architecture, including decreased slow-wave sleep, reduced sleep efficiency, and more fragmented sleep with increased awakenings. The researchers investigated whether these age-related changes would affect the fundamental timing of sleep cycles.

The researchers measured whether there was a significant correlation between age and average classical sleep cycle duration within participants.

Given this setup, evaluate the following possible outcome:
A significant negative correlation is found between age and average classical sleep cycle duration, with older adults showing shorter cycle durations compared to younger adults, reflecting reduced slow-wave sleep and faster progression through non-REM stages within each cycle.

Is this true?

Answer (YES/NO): NO